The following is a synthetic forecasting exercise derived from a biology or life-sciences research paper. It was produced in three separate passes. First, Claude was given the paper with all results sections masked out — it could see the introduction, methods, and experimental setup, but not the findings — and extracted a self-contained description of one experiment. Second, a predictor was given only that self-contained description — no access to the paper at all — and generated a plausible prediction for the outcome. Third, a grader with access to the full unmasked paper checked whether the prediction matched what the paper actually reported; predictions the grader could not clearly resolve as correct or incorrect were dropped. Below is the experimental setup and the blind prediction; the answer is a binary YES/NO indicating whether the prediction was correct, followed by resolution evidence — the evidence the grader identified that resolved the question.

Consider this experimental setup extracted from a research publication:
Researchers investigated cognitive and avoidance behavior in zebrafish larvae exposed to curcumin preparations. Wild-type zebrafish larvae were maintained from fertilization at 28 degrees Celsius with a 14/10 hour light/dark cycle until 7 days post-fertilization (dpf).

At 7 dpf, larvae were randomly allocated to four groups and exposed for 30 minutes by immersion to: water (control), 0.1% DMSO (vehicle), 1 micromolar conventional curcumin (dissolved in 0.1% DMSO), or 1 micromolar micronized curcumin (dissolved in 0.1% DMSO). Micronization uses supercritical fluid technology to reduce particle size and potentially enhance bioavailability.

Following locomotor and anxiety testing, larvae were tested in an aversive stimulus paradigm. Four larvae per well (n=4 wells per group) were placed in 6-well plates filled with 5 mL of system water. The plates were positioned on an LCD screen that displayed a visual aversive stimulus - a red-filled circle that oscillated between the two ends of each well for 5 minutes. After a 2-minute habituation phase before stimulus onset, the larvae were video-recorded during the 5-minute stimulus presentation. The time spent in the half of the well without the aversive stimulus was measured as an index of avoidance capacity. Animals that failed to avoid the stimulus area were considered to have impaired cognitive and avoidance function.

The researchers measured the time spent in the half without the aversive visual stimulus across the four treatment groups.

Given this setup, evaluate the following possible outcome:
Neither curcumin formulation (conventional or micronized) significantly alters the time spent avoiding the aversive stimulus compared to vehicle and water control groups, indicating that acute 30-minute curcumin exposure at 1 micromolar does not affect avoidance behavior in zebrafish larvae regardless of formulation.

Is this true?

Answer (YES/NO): YES